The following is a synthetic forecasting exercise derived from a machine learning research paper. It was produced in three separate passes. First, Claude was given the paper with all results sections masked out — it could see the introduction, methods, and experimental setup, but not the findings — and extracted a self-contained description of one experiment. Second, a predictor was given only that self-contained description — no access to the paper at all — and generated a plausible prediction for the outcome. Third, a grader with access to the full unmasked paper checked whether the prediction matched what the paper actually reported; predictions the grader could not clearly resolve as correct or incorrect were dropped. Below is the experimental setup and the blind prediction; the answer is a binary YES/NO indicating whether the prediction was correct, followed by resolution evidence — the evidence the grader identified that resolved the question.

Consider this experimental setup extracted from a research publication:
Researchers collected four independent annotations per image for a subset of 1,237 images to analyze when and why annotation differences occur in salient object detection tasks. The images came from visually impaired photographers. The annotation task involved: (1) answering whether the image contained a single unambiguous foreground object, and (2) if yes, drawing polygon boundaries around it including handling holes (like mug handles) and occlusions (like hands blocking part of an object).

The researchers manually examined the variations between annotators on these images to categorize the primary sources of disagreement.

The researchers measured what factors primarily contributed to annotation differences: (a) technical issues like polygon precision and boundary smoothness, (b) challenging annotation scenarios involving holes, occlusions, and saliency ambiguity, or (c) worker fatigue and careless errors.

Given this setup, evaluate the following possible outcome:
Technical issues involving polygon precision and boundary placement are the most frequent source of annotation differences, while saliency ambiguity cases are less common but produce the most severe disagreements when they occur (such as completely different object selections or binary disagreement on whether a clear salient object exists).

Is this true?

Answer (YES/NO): NO